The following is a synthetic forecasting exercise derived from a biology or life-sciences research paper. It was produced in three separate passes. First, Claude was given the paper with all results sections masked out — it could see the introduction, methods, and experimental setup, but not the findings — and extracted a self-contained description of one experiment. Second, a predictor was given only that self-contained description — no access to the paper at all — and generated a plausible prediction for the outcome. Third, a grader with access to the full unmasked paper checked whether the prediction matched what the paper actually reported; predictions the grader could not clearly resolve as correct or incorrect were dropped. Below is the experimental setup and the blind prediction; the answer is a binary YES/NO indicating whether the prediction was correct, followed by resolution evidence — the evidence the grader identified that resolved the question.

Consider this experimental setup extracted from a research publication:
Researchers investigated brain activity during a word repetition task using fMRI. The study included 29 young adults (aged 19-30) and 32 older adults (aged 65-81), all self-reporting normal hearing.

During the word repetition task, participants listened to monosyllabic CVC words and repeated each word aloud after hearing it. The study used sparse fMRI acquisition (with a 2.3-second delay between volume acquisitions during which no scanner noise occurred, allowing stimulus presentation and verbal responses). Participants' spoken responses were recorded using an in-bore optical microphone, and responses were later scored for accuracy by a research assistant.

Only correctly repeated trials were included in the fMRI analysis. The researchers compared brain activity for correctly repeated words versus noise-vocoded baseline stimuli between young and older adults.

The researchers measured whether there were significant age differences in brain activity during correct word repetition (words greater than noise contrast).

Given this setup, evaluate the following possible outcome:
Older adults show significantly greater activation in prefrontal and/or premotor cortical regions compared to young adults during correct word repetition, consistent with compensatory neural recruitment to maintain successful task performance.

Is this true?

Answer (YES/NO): NO